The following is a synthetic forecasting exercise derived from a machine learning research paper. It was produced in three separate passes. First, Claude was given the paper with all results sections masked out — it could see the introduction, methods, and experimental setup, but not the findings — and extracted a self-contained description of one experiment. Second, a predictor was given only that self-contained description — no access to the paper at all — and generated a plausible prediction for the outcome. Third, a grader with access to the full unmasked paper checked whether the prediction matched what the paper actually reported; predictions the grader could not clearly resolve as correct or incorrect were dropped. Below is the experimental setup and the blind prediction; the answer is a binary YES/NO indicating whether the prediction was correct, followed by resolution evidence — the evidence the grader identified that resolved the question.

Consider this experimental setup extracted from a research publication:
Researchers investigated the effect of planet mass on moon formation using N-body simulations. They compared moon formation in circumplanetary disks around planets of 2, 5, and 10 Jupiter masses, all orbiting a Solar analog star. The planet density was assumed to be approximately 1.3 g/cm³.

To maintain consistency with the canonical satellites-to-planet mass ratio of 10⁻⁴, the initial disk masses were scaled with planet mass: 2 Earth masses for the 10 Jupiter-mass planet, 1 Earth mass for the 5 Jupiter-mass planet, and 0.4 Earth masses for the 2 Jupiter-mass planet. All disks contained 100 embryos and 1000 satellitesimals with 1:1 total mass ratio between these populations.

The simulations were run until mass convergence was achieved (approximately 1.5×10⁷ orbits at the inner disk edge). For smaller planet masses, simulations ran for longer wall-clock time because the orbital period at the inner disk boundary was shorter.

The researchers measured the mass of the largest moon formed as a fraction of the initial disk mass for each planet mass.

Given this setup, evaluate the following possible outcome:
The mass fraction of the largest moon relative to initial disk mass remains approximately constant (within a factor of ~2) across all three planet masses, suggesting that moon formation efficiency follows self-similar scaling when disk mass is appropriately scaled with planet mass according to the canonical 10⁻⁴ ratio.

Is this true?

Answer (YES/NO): YES